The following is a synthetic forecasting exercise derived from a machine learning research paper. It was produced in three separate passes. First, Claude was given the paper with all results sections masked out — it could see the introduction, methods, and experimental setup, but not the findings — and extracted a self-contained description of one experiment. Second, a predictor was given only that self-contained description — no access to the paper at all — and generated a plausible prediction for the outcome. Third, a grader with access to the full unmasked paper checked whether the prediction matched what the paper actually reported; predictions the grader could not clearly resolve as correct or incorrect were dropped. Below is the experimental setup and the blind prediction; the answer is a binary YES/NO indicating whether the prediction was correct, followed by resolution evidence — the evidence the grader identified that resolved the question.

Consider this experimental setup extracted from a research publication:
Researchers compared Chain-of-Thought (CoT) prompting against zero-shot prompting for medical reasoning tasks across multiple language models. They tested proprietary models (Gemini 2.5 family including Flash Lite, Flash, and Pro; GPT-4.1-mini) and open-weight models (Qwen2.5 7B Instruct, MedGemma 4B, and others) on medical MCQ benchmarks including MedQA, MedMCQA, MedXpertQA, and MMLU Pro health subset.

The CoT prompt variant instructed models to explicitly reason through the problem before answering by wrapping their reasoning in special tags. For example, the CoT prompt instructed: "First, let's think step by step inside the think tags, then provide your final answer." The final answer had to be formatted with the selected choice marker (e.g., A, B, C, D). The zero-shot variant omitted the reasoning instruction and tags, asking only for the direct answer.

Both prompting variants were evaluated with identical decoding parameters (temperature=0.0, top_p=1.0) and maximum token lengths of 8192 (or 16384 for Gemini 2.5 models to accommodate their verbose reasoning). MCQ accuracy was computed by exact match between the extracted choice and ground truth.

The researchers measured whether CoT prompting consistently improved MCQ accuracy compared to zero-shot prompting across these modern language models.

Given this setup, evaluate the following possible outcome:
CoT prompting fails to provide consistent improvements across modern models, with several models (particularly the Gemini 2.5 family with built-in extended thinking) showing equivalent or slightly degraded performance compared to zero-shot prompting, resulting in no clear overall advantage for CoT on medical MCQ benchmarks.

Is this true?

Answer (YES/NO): YES